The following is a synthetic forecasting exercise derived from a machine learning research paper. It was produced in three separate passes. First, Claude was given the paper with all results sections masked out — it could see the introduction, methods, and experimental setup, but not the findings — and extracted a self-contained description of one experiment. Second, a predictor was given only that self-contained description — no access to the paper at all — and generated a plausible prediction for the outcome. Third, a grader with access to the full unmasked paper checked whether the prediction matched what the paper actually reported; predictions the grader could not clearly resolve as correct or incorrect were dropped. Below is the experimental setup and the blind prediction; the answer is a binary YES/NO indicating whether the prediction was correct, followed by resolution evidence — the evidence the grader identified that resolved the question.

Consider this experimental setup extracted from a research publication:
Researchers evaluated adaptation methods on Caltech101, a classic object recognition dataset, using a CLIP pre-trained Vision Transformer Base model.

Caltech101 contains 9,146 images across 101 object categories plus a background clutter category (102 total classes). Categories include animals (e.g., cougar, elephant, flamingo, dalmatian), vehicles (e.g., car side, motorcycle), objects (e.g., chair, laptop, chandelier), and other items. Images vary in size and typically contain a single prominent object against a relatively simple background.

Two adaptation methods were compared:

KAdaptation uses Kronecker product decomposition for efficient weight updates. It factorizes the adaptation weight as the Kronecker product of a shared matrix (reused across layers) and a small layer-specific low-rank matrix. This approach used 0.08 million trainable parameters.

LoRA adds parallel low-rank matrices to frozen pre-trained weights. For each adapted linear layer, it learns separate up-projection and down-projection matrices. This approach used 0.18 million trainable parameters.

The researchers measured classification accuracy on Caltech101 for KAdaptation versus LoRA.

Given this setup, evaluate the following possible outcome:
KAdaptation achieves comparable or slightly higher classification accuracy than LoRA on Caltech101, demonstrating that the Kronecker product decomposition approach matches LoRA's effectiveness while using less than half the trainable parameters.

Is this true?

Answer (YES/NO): YES